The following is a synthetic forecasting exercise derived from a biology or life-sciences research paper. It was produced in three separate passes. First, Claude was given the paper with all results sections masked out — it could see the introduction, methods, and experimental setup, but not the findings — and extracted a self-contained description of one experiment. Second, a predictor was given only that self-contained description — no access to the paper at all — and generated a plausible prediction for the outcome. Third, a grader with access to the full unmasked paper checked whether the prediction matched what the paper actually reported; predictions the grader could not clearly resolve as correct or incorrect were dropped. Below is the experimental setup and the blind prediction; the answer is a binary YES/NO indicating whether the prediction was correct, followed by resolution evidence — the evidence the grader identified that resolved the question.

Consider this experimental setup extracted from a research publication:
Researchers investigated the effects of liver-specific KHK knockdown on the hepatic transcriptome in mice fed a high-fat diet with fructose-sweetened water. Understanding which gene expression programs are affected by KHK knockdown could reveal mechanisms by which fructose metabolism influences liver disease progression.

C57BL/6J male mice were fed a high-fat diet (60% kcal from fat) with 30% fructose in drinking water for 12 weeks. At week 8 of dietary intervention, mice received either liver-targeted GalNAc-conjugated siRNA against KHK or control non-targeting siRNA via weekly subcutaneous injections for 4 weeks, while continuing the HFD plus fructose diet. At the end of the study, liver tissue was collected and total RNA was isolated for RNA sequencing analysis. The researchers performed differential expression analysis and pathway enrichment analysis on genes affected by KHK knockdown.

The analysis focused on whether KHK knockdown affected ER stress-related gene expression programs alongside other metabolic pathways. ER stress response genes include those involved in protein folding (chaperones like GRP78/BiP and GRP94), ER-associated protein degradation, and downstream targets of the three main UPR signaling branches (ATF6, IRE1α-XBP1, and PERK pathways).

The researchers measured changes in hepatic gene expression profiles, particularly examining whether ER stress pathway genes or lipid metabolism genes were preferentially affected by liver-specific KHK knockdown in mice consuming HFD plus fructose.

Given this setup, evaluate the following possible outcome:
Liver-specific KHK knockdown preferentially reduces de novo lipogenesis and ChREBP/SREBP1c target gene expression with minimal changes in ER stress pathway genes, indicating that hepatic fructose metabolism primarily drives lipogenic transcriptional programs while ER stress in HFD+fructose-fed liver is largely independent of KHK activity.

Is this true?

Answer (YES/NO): NO